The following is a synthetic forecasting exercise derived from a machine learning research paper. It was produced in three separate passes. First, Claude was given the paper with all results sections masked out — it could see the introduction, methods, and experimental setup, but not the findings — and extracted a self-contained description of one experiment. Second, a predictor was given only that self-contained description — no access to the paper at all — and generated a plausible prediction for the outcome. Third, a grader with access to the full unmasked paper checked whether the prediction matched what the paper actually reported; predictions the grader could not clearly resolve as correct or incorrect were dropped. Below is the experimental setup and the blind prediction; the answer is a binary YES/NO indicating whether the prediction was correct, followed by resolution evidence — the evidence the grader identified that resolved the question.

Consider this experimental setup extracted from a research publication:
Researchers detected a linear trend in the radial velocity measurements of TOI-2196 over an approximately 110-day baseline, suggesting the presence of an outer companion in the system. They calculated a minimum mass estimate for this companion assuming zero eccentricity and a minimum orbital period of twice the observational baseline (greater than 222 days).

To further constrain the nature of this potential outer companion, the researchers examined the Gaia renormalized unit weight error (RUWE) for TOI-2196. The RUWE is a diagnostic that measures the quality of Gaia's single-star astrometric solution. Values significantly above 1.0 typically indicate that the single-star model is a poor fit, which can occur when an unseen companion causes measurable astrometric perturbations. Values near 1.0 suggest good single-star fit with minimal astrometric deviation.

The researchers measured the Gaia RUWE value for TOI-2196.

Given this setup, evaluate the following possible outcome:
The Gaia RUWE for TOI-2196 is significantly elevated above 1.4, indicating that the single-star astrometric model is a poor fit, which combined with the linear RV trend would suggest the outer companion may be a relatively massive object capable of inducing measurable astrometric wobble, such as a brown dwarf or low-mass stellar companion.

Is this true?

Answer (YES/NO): NO